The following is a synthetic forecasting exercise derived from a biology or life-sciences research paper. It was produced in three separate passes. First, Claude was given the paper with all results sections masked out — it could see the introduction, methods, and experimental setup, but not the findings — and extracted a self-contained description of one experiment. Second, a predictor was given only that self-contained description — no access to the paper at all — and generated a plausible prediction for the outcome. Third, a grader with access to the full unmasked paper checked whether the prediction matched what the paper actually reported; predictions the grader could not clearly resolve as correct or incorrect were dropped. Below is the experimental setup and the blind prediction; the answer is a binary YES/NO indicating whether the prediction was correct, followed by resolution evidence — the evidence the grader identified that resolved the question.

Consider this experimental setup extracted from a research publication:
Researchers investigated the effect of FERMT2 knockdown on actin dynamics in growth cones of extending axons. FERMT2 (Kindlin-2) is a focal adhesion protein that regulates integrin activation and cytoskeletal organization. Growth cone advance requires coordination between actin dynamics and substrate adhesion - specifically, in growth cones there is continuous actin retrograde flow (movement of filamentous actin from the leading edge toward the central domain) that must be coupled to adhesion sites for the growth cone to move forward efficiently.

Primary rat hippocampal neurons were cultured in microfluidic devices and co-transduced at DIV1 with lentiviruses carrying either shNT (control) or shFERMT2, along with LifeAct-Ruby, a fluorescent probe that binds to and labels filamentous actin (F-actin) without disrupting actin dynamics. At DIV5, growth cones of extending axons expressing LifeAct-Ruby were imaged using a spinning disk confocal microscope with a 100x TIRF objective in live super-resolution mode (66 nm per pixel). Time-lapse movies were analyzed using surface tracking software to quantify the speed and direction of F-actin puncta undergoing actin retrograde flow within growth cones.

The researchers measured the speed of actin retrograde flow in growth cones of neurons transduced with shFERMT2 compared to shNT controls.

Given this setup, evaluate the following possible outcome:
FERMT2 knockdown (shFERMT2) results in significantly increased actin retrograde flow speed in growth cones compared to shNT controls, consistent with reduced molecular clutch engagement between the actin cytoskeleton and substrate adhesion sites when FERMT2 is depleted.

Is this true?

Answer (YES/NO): NO